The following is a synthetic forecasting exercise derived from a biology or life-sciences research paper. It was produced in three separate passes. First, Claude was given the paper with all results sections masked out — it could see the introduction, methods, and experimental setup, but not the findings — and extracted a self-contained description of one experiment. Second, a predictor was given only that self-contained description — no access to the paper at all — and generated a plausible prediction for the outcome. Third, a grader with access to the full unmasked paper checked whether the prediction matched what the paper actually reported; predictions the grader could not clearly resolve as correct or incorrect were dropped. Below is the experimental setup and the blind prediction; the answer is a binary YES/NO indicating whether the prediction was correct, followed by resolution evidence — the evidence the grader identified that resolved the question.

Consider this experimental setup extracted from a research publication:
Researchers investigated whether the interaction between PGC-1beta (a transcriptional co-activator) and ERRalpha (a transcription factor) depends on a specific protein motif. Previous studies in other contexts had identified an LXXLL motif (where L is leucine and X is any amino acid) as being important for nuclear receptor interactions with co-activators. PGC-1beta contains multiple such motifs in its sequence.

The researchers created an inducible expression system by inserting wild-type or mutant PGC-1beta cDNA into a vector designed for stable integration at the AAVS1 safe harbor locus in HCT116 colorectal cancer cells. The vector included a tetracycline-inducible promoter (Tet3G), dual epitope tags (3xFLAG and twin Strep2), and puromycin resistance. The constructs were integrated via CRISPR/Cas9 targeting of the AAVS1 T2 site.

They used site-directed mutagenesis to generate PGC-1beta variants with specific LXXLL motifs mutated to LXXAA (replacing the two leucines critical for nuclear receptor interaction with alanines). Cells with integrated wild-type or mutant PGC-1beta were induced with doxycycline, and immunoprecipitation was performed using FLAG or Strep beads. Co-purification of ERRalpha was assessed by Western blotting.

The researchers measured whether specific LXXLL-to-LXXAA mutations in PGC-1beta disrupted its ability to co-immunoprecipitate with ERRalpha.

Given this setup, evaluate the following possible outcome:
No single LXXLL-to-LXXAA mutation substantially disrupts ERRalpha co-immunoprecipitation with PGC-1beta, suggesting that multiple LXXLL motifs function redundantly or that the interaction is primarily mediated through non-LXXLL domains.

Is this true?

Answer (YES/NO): NO